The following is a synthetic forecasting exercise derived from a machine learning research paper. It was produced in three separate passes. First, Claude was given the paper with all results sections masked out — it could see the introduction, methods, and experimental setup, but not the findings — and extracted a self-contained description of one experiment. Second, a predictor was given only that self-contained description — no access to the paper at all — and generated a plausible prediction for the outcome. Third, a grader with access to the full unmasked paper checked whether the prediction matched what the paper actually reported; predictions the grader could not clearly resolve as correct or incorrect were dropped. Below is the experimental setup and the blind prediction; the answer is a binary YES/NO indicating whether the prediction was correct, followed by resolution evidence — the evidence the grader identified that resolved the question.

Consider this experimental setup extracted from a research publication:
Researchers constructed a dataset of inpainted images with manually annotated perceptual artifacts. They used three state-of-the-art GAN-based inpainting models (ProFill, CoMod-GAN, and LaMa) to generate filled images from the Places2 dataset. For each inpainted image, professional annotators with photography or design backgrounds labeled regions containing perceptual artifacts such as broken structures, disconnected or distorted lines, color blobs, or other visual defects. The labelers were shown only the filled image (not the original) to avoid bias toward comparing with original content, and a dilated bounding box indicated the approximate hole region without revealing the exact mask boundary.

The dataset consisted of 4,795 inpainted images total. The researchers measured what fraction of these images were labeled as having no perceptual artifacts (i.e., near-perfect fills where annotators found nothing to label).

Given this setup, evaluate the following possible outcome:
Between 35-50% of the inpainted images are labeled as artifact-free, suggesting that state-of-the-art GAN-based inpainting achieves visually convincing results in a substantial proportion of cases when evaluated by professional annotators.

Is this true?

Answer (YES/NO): NO